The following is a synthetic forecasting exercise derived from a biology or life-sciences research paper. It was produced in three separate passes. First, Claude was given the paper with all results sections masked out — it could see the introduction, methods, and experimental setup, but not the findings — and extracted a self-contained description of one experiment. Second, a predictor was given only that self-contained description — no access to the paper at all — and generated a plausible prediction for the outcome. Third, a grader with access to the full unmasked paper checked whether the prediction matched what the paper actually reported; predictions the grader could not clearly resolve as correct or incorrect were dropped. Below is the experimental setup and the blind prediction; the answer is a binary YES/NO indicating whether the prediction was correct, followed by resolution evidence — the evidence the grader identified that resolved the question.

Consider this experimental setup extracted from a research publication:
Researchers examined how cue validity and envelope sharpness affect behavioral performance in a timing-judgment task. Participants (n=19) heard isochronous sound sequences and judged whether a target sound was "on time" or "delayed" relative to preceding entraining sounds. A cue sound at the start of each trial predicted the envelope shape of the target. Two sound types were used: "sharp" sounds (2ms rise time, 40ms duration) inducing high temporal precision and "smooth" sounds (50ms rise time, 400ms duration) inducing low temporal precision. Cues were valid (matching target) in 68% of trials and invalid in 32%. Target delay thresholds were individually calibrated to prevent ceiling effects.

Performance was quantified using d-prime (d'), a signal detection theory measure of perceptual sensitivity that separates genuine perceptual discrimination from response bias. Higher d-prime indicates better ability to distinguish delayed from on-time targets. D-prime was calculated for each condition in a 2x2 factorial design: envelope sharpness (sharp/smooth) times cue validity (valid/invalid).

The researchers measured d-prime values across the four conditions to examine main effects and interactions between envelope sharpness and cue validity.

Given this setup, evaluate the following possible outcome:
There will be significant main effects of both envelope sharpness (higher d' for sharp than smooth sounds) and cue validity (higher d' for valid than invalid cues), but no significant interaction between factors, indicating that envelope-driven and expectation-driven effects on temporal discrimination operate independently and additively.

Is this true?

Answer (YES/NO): NO